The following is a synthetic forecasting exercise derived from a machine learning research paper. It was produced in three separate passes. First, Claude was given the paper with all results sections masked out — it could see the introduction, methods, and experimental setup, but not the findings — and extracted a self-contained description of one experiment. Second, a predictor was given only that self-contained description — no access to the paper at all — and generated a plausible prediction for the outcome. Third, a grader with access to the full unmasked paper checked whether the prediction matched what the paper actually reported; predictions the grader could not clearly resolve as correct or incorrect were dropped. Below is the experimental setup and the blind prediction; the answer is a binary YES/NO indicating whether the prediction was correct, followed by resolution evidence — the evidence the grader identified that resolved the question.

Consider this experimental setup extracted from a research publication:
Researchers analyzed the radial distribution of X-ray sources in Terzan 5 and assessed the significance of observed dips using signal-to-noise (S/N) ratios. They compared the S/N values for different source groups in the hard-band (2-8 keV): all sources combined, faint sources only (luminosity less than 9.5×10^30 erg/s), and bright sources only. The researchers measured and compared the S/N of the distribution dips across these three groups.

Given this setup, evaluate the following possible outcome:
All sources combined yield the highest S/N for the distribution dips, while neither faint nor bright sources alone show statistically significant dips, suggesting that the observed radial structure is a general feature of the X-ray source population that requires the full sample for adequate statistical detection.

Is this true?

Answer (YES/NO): NO